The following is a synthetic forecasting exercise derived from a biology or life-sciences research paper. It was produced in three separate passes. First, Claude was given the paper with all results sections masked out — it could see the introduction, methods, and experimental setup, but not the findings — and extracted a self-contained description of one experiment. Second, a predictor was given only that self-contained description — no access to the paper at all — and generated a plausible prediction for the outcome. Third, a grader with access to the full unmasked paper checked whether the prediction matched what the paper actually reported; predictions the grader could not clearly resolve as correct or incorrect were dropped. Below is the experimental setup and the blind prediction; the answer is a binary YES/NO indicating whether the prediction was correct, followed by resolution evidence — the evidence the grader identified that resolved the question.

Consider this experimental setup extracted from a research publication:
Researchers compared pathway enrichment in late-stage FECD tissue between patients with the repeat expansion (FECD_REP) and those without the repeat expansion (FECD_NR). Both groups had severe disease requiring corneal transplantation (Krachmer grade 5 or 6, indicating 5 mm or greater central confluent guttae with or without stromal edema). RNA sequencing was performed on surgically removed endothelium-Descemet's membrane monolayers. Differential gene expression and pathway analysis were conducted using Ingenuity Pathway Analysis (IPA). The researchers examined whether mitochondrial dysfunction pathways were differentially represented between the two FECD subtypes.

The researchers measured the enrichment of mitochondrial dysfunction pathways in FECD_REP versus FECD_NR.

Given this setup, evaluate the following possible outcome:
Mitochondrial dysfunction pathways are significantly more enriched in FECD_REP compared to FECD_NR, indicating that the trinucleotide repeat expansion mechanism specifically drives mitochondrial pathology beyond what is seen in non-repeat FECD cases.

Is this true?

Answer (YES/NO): YES